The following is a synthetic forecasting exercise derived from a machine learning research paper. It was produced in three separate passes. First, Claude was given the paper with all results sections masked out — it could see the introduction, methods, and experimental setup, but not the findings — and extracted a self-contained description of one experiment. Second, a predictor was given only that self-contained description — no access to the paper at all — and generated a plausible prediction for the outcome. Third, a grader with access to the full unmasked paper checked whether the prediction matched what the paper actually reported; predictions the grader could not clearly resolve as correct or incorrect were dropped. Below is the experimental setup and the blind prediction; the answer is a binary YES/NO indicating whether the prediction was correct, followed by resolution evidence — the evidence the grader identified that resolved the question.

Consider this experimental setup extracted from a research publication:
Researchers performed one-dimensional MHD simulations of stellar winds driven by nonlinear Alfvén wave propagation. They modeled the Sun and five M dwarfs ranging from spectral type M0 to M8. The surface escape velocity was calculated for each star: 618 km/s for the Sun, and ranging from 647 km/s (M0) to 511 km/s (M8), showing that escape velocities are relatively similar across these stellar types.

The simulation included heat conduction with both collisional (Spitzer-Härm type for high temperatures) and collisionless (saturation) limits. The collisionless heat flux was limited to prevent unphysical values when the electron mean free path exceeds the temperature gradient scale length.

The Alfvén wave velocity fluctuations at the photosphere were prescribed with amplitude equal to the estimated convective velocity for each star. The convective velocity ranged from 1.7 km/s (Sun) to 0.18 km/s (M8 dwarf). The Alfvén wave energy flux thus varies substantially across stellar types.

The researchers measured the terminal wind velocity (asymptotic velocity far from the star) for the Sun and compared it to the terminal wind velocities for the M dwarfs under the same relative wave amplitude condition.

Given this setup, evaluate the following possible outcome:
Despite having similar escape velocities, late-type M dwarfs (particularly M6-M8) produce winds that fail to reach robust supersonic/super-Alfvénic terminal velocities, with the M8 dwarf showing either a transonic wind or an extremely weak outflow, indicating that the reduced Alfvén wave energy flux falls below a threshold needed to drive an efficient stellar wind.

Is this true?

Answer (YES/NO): NO